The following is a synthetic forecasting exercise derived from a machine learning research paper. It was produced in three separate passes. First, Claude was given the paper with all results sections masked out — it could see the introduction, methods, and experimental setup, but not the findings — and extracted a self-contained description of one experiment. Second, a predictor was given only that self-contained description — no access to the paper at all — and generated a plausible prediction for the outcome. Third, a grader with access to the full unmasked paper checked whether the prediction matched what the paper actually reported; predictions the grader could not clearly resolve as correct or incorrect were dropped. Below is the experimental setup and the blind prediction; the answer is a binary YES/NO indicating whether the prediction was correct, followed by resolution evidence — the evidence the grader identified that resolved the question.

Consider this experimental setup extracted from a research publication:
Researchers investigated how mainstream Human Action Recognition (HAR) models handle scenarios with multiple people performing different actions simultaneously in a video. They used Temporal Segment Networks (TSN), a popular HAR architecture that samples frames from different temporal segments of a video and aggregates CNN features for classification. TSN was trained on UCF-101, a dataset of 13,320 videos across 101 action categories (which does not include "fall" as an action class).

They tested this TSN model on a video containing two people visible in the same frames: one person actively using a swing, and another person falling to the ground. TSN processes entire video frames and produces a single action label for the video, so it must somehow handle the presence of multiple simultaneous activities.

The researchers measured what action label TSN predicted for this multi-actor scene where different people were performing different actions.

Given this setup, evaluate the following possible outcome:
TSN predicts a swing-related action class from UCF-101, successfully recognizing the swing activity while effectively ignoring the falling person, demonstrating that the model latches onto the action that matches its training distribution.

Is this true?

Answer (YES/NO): YES